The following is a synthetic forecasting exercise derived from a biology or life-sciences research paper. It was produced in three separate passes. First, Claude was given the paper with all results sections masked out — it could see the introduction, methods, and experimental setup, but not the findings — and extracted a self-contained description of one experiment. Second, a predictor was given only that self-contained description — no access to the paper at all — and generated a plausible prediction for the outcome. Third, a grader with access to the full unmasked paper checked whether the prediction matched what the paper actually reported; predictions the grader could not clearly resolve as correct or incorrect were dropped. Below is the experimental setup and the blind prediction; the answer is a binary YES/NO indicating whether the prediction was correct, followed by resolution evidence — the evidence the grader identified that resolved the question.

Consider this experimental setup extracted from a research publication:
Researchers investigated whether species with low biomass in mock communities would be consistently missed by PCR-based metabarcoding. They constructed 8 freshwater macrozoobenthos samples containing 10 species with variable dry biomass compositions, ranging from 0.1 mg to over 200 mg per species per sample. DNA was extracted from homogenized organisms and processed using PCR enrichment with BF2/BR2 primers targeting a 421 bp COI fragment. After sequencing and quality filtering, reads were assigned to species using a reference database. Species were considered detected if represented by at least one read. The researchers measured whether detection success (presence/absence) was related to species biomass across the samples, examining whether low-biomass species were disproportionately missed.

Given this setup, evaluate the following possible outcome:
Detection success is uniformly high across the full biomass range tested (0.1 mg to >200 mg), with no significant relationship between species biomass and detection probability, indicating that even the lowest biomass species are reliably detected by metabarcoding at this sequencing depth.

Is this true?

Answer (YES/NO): NO